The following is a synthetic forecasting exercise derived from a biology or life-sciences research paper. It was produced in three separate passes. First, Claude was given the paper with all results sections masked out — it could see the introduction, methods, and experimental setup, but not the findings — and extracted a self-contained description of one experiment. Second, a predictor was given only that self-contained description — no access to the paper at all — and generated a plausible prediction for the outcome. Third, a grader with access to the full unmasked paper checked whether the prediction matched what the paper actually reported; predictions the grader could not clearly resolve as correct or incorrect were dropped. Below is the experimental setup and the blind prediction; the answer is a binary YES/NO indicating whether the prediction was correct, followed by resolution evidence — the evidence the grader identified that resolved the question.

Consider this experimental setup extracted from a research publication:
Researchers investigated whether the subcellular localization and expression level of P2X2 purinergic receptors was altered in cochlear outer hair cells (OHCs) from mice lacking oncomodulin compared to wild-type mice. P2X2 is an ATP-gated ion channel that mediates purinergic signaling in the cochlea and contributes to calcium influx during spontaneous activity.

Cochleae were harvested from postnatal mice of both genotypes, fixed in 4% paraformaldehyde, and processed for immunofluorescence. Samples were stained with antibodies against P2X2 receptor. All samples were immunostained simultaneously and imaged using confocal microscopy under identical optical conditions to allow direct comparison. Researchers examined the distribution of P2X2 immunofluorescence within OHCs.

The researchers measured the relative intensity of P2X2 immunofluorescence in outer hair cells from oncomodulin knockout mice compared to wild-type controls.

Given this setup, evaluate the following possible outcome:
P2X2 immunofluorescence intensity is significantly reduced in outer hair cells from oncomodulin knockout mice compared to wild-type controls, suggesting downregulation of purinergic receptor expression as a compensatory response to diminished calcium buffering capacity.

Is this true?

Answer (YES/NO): NO